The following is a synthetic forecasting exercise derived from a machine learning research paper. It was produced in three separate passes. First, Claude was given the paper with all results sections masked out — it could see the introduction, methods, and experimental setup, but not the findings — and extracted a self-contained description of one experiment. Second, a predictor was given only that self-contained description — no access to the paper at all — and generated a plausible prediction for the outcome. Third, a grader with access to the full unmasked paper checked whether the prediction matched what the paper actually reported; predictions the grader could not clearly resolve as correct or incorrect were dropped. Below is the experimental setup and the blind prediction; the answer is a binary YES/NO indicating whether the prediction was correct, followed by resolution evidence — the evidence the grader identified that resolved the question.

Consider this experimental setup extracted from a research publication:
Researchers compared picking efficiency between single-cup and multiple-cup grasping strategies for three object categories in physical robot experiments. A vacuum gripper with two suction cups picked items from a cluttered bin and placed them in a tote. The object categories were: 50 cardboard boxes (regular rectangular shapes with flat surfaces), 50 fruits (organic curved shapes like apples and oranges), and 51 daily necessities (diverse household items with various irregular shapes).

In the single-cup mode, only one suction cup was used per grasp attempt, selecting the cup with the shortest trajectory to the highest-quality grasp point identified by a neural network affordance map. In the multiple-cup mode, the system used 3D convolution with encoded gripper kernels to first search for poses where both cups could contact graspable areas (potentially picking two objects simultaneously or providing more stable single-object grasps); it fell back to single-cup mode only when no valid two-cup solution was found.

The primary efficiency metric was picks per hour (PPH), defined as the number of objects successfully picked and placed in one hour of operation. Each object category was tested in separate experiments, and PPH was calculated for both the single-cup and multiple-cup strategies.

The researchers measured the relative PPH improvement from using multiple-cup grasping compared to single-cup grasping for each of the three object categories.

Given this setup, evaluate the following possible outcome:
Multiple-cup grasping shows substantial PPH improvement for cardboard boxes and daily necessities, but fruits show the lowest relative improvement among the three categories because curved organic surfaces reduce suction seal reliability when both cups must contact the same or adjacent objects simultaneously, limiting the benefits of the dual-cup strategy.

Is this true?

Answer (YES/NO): NO